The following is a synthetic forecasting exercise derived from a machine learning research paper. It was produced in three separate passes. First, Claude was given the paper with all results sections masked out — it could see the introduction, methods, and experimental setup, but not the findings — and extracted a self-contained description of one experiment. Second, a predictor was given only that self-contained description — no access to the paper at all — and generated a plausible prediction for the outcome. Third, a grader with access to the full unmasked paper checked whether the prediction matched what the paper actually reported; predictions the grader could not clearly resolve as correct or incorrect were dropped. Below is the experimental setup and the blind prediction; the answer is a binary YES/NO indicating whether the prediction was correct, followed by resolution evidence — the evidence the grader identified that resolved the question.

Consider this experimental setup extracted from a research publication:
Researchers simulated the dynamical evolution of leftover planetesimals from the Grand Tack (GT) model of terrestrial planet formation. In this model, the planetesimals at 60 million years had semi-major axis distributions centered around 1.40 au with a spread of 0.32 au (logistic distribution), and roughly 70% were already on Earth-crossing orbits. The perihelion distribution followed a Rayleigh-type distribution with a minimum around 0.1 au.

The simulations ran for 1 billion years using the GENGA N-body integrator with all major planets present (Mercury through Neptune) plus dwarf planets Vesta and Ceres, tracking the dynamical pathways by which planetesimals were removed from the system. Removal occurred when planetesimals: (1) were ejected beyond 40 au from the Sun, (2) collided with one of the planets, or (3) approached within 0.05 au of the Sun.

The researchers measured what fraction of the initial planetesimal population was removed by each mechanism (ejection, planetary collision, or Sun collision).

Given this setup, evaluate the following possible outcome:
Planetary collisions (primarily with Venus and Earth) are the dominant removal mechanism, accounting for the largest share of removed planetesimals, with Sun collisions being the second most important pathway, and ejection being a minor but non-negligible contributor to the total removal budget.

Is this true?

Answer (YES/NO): NO